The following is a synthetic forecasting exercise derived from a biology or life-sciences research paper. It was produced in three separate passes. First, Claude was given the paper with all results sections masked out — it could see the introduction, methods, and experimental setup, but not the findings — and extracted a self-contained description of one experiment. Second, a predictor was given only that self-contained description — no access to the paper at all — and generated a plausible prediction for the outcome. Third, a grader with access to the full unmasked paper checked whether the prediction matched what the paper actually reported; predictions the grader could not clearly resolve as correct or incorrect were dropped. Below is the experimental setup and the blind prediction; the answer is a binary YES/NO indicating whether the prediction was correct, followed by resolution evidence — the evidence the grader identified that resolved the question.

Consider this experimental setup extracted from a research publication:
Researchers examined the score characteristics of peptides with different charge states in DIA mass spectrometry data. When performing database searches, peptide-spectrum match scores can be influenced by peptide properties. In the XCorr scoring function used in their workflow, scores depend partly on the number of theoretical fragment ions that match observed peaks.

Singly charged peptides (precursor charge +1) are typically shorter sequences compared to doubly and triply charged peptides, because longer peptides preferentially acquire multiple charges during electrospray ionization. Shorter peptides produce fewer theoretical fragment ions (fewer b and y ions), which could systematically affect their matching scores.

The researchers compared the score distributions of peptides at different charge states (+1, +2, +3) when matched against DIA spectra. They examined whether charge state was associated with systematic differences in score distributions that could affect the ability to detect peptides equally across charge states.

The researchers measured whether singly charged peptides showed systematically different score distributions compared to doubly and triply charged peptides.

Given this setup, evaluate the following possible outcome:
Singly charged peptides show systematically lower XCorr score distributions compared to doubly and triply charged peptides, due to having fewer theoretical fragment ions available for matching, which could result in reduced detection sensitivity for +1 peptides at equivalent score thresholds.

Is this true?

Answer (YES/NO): YES